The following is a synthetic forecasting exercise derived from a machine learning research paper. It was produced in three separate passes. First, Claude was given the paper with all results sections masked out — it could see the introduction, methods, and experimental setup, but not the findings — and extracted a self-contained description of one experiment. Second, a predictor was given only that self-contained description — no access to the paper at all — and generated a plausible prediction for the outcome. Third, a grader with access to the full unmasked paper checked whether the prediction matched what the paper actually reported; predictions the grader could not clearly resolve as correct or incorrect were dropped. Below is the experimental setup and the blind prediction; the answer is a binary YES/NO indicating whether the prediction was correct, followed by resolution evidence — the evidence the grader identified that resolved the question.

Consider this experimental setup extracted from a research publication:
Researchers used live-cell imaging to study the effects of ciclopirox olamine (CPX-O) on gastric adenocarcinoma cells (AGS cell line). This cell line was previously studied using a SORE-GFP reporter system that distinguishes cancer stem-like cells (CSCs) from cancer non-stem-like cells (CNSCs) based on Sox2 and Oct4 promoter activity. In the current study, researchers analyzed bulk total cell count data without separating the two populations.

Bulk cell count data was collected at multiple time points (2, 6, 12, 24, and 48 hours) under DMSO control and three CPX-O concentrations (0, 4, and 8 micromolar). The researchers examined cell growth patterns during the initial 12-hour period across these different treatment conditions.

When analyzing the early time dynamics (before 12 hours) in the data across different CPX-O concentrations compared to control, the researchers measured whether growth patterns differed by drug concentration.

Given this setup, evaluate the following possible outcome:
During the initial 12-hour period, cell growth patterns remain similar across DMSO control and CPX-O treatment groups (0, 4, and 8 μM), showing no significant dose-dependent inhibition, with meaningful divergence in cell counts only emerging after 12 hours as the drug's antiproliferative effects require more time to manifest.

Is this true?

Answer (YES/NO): YES